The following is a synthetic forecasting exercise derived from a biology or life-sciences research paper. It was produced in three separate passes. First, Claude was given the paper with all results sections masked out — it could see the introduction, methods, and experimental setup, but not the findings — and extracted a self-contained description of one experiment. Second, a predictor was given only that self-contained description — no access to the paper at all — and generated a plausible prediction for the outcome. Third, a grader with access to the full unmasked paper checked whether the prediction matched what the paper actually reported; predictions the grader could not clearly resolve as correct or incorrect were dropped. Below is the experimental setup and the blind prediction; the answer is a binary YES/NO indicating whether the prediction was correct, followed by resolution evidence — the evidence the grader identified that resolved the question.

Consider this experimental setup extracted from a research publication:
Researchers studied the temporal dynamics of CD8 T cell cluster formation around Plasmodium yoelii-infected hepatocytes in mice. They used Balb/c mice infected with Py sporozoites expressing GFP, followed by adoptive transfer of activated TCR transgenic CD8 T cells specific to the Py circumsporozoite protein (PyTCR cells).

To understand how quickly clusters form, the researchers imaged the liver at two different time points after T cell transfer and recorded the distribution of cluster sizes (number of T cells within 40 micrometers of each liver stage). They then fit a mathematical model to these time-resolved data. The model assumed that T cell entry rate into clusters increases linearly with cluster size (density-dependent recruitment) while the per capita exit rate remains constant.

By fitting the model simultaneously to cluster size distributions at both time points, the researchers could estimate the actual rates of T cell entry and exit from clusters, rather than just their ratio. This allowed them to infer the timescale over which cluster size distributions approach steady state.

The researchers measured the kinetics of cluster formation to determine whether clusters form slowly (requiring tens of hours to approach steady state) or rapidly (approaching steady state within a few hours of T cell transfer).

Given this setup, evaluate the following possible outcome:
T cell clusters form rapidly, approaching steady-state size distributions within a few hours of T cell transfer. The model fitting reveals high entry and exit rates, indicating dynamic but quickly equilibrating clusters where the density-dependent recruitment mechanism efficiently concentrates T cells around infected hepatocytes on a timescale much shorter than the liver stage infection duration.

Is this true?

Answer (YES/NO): NO